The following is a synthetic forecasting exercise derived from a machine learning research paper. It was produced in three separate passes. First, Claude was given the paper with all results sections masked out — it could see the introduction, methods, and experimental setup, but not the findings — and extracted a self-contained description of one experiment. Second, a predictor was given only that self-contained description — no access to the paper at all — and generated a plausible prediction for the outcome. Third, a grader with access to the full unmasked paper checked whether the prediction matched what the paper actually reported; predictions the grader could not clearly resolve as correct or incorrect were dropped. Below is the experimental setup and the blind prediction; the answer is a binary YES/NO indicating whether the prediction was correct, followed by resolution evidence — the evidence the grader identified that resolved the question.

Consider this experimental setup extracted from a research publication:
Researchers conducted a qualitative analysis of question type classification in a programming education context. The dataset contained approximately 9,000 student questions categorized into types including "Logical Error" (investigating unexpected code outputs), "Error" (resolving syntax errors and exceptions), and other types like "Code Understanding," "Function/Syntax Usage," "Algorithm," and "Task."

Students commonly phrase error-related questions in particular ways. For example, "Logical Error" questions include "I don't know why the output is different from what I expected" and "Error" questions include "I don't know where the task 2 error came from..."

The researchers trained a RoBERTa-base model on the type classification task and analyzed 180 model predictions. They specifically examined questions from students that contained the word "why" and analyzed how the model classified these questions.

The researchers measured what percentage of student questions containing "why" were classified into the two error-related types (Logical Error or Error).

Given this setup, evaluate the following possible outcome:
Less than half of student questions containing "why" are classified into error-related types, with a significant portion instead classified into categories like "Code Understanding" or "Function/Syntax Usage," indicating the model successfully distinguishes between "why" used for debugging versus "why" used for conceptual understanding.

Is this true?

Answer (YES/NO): NO